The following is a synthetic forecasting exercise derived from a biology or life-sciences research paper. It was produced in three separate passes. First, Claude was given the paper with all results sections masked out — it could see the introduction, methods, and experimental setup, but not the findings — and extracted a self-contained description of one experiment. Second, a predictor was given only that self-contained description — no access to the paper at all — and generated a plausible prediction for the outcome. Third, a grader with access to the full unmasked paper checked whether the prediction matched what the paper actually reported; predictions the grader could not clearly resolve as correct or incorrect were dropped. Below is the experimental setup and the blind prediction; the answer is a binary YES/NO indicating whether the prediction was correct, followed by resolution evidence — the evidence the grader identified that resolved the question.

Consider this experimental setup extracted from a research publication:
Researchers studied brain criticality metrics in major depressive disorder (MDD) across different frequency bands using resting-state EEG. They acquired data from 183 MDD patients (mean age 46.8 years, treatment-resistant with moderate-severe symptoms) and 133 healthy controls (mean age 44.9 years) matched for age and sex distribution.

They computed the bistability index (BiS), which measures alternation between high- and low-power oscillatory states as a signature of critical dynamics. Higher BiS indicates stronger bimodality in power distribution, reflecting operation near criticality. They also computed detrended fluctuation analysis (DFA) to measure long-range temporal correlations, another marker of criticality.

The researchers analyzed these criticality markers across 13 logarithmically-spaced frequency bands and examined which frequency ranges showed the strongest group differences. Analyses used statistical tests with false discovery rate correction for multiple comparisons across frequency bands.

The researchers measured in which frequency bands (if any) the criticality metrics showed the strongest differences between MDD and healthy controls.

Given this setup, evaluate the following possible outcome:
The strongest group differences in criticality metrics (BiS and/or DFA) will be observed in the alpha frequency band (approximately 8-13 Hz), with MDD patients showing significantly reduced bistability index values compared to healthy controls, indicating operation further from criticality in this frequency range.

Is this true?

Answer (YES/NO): YES